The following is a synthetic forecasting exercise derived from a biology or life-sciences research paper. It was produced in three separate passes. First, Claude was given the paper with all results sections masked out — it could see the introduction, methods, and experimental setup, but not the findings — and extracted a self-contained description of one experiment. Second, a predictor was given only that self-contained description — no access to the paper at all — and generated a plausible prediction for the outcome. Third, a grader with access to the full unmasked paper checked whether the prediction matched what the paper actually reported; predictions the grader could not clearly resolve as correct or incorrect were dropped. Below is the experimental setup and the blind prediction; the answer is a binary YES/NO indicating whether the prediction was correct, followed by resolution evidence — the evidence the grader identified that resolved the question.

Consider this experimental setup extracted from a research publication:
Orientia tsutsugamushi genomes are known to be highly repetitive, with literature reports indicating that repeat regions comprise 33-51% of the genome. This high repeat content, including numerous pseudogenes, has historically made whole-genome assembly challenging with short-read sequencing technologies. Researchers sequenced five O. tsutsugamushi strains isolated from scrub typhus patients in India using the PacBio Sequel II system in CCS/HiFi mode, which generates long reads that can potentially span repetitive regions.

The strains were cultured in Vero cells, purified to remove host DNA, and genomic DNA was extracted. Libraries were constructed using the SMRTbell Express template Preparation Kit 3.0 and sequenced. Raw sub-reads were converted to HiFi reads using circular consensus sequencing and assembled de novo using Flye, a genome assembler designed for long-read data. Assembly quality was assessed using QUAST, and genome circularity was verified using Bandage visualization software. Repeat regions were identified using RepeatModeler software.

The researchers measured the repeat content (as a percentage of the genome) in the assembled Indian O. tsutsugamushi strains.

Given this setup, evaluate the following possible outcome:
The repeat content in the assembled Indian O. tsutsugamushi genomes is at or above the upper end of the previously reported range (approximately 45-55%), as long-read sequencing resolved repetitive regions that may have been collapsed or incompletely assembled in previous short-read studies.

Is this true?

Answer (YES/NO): NO